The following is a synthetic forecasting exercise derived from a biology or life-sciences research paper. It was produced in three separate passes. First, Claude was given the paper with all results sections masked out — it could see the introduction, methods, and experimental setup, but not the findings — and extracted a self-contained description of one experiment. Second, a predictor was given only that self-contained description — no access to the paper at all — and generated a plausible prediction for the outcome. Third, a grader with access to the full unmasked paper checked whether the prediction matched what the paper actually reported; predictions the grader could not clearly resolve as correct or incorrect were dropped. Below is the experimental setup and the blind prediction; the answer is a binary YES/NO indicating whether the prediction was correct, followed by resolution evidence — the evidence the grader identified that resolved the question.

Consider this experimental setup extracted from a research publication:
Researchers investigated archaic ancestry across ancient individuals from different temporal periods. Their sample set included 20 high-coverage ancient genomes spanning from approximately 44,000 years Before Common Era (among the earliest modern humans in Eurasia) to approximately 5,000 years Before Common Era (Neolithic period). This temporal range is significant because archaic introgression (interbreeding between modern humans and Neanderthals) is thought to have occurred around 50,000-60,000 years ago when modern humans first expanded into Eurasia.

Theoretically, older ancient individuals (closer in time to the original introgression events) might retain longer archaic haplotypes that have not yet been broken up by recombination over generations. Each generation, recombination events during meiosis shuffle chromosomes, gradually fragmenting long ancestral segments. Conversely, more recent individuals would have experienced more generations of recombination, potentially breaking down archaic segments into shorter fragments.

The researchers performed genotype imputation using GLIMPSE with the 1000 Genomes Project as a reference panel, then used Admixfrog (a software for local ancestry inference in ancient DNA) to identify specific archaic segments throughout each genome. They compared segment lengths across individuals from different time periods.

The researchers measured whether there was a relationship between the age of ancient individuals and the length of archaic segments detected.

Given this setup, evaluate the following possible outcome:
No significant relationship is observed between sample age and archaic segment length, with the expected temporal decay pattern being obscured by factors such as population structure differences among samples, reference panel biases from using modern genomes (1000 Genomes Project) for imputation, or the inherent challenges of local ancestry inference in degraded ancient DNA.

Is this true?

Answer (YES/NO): NO